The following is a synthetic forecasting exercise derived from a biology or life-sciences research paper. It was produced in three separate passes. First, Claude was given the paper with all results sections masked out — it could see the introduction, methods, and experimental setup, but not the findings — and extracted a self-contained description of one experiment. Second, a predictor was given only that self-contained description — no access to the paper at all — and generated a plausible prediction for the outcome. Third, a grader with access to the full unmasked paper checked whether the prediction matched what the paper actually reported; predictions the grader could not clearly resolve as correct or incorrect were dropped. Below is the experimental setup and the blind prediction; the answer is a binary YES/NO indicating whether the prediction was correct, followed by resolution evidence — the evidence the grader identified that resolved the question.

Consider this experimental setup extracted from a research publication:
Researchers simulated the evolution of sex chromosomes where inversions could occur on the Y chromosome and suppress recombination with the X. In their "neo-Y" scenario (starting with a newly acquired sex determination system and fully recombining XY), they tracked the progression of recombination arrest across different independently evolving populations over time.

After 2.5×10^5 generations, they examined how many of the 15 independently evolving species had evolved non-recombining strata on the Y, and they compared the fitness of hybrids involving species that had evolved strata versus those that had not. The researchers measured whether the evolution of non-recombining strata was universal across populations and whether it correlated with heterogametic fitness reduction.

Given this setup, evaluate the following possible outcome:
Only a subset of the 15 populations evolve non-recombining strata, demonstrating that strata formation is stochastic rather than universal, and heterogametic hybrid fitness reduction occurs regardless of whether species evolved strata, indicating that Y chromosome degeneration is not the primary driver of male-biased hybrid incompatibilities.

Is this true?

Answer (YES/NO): NO